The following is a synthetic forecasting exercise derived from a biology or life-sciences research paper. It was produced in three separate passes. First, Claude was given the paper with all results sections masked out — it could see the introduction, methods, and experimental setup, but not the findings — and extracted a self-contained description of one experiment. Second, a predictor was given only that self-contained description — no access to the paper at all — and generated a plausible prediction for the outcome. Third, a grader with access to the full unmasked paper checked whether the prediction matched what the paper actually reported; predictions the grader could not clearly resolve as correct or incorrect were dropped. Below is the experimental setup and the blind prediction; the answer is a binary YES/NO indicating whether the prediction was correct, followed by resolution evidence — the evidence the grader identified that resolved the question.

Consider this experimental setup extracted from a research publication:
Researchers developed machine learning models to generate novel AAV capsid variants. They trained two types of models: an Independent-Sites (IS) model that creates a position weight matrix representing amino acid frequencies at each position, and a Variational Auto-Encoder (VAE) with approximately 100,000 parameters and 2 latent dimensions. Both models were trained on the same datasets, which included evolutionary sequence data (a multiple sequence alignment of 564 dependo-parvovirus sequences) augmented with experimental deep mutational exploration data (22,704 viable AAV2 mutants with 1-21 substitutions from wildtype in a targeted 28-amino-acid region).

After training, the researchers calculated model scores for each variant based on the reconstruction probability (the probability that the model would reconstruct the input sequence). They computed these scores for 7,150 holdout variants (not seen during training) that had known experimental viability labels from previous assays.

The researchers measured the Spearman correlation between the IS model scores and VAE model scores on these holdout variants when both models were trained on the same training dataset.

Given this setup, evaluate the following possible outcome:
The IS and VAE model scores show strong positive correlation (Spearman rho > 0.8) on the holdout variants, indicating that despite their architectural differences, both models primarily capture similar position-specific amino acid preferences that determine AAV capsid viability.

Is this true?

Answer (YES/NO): YES